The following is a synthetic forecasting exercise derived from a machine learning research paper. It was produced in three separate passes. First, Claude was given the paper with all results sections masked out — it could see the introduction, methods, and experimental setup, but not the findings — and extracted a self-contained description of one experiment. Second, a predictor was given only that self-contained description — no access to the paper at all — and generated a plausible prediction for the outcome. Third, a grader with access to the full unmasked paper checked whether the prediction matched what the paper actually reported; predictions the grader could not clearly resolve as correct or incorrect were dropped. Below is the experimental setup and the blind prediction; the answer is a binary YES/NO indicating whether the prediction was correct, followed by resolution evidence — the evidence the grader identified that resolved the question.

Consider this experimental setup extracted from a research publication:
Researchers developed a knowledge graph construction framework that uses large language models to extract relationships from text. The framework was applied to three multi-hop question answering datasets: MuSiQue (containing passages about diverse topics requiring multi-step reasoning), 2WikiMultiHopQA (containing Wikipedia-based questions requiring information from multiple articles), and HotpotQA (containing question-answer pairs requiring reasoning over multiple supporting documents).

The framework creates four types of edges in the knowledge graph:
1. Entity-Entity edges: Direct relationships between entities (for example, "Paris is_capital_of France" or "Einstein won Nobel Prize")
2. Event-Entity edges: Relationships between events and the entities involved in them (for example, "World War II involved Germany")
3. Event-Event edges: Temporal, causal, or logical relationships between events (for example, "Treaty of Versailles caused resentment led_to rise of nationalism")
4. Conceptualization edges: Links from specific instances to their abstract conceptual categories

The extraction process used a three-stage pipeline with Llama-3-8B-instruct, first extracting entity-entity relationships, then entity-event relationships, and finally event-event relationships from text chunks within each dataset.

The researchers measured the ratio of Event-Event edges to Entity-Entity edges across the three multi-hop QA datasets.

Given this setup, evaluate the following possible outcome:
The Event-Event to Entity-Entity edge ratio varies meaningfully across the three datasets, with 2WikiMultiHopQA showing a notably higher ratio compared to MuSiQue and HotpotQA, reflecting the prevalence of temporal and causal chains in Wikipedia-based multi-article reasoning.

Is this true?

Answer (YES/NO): NO